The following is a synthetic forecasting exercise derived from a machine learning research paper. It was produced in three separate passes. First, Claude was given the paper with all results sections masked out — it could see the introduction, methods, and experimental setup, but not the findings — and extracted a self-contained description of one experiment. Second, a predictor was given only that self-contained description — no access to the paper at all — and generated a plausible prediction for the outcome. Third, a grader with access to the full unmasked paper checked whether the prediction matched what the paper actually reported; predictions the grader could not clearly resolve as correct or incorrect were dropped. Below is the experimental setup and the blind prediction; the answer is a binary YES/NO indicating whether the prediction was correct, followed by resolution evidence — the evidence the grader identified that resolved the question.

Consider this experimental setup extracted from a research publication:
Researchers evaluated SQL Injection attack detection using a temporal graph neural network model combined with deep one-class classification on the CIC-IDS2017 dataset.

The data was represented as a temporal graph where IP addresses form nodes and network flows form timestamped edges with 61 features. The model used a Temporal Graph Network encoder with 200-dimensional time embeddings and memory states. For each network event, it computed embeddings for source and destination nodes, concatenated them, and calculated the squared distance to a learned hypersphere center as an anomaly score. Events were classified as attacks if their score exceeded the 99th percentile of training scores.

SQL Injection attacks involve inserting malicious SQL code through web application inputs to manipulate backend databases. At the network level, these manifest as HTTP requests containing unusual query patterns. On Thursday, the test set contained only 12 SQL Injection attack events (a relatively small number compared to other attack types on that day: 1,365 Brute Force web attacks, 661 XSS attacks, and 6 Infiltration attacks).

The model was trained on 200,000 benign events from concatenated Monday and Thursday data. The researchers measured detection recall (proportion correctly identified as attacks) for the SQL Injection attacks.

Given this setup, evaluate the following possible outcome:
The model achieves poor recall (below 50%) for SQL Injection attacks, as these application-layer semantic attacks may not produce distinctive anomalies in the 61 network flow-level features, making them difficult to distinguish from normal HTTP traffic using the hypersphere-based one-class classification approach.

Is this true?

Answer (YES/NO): NO